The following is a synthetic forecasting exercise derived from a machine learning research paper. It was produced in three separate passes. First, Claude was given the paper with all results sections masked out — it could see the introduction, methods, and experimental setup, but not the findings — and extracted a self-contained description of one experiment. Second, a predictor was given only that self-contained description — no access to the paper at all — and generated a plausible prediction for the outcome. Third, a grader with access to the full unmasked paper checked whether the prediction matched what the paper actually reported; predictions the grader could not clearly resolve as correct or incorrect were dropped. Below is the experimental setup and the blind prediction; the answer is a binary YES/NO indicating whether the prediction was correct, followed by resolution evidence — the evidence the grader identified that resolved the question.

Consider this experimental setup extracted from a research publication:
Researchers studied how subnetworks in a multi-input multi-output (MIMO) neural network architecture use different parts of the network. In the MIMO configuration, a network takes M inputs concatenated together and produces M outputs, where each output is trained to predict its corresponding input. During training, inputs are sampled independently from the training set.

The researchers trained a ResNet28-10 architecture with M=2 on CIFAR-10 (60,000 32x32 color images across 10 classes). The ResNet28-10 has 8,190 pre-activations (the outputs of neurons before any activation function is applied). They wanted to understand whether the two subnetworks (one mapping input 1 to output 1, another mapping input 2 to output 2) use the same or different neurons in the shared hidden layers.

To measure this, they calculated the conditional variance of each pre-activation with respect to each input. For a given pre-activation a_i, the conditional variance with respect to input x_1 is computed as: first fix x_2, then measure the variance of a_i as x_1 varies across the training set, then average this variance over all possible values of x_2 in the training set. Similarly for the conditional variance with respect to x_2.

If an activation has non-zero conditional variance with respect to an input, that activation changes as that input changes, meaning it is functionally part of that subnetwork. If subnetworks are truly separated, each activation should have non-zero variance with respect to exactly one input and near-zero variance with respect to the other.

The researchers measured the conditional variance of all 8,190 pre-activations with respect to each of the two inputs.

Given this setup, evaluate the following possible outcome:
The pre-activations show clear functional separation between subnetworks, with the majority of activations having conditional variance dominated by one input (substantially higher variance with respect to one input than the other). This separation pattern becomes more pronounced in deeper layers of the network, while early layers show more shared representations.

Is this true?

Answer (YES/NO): NO